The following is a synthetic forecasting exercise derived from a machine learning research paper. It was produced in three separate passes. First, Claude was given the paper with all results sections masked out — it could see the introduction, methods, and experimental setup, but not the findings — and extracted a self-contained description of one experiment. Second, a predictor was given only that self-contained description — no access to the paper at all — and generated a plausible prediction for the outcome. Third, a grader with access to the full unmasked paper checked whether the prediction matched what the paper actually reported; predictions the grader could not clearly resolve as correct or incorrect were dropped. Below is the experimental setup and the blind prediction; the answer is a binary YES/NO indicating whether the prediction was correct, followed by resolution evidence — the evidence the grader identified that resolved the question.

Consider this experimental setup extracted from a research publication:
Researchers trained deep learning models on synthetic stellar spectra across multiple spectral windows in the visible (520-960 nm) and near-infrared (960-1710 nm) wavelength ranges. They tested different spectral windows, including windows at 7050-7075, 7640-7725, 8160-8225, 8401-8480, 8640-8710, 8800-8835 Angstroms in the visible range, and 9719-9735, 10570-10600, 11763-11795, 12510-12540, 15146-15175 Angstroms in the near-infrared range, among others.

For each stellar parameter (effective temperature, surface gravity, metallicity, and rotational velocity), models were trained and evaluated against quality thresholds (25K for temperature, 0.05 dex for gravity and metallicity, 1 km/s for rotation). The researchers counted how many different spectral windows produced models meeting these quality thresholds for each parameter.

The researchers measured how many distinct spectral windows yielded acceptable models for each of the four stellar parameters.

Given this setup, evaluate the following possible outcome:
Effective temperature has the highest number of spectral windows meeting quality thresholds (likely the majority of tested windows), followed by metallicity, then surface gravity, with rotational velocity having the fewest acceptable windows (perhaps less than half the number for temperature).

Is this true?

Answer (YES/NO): NO